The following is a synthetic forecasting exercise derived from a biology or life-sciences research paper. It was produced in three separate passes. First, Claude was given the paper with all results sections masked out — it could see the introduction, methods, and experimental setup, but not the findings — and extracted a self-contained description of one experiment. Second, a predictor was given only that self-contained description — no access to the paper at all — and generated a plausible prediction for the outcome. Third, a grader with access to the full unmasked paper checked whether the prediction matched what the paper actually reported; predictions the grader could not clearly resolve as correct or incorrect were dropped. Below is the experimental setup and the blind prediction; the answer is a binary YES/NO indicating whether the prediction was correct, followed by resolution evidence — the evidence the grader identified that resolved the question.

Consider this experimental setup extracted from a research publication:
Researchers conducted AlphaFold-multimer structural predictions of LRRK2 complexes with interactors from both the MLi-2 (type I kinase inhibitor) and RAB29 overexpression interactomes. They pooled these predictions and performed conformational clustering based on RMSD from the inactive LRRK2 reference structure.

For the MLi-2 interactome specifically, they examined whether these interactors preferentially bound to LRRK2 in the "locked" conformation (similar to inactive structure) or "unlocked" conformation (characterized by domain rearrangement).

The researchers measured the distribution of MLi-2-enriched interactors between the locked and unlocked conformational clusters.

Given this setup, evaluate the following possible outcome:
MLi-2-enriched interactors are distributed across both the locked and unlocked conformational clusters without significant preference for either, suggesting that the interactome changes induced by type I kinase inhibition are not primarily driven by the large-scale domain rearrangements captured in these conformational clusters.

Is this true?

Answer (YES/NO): NO